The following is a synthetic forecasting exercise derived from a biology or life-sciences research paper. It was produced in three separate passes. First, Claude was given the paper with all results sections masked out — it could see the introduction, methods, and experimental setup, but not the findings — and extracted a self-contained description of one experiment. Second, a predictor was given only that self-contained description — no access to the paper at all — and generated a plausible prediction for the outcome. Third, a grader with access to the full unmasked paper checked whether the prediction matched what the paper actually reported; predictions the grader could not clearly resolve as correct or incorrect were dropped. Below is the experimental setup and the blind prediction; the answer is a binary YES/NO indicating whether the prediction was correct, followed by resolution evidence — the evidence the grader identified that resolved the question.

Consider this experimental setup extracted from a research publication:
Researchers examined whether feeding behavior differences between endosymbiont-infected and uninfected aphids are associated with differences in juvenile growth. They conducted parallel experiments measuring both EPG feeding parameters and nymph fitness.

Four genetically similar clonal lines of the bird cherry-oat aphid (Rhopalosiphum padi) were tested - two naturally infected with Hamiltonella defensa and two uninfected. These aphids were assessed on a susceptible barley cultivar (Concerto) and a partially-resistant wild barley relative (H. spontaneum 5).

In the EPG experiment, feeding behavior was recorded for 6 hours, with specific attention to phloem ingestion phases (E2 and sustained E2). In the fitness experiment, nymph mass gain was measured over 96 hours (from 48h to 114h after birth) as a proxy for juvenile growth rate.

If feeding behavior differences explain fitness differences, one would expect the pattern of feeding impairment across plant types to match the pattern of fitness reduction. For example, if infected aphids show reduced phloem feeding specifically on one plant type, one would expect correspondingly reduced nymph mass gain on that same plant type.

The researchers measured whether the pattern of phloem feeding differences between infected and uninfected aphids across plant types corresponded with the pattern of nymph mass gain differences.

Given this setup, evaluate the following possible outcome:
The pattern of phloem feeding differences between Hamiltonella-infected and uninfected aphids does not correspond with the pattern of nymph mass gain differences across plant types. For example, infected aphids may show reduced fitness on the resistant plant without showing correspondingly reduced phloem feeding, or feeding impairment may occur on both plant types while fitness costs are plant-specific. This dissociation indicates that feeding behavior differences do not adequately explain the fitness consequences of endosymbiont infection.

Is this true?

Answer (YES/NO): NO